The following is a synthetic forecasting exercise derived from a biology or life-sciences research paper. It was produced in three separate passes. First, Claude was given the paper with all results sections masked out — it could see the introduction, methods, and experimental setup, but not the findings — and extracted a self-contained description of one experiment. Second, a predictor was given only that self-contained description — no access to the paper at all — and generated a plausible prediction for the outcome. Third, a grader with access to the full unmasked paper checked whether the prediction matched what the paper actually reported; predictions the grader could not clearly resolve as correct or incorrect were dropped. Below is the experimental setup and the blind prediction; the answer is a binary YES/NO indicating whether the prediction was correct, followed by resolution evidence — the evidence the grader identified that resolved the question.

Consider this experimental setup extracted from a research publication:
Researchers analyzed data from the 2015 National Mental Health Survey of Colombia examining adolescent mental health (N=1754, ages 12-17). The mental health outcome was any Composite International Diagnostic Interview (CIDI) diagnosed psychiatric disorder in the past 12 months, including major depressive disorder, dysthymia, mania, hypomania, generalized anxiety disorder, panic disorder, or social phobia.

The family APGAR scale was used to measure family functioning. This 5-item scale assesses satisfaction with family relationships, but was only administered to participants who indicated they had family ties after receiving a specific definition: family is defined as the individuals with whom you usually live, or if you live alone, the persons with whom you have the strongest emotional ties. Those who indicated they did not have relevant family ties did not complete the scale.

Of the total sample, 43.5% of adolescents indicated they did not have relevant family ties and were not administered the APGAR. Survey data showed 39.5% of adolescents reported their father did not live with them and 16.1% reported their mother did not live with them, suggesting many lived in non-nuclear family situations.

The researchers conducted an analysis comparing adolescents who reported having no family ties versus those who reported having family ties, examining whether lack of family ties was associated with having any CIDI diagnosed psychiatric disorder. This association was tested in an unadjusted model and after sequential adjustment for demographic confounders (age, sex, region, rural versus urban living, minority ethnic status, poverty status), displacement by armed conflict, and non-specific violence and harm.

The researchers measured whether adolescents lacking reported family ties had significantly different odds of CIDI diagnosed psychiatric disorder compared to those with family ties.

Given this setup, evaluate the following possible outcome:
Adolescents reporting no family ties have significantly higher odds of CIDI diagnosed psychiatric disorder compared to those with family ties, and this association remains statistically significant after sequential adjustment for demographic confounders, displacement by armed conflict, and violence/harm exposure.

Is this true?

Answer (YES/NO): NO